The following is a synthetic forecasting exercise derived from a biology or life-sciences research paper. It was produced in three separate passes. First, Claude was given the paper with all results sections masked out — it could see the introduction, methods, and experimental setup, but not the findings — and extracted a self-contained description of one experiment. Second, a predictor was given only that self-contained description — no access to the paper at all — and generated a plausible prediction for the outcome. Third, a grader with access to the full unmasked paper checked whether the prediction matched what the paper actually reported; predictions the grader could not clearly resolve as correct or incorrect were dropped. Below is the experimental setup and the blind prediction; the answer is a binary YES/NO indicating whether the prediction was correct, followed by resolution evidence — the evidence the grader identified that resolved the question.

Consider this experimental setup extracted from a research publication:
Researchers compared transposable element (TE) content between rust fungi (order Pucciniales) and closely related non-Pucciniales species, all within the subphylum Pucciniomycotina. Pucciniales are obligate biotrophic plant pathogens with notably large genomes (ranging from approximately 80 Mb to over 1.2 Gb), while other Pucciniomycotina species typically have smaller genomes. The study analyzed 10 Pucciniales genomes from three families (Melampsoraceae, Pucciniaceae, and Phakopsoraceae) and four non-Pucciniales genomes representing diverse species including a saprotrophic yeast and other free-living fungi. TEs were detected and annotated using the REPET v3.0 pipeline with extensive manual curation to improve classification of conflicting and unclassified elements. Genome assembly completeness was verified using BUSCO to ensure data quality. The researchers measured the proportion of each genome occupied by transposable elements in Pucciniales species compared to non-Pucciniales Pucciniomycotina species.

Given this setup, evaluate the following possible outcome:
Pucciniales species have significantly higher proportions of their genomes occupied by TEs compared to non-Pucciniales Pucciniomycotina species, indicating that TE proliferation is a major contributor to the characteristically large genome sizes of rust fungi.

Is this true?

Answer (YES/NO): YES